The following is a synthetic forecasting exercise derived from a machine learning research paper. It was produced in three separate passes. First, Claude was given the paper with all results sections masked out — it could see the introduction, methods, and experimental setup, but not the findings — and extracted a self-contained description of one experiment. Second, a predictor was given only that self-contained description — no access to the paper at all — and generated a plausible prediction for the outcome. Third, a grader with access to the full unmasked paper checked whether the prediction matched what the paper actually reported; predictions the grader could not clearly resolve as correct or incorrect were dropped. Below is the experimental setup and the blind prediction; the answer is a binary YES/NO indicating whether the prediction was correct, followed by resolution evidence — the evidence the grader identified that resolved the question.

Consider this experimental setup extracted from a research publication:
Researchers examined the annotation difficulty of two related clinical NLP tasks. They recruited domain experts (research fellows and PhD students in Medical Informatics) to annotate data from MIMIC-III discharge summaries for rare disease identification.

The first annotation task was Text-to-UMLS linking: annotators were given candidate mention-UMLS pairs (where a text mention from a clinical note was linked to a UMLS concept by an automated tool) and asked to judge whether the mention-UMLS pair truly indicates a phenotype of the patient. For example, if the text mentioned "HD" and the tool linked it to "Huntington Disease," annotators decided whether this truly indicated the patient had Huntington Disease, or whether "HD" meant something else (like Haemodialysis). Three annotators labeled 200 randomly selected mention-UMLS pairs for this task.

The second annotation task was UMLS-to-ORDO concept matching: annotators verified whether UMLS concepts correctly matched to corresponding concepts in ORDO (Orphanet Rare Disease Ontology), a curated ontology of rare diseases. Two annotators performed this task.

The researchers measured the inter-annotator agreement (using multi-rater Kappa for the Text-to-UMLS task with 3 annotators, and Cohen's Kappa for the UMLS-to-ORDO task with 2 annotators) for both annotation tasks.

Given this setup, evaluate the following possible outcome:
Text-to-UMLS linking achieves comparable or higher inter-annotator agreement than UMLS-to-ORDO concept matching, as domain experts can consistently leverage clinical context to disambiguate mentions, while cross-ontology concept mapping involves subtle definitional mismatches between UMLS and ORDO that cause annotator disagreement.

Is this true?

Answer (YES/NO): YES